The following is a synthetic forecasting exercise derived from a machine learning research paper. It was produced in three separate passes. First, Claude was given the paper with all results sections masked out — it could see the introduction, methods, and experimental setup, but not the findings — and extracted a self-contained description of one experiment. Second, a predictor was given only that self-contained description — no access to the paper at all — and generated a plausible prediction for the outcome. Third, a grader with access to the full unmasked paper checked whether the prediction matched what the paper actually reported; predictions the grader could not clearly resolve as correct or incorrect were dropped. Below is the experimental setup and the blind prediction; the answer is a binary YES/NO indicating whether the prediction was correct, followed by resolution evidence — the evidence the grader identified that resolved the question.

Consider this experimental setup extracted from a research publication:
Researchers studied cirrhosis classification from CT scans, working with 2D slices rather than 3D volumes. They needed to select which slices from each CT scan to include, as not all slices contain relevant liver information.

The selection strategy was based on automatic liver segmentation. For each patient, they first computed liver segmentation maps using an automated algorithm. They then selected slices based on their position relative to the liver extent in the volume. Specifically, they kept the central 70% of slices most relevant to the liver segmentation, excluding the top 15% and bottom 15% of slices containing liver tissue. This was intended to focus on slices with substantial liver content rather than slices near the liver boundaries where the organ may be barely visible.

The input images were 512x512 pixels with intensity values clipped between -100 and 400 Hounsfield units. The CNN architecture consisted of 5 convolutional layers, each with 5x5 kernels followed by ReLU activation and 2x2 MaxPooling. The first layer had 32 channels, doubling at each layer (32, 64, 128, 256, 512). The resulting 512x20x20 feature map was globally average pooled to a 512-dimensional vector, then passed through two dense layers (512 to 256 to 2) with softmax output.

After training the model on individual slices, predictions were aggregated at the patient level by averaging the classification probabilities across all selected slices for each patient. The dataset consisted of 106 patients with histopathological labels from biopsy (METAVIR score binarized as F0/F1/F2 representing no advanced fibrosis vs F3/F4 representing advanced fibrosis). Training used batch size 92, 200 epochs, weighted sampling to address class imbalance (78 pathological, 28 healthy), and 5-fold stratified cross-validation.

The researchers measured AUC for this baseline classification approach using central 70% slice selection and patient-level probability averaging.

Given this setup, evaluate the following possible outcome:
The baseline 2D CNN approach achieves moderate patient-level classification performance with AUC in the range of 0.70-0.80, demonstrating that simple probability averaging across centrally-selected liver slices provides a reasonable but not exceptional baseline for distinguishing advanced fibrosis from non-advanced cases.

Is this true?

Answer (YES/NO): YES